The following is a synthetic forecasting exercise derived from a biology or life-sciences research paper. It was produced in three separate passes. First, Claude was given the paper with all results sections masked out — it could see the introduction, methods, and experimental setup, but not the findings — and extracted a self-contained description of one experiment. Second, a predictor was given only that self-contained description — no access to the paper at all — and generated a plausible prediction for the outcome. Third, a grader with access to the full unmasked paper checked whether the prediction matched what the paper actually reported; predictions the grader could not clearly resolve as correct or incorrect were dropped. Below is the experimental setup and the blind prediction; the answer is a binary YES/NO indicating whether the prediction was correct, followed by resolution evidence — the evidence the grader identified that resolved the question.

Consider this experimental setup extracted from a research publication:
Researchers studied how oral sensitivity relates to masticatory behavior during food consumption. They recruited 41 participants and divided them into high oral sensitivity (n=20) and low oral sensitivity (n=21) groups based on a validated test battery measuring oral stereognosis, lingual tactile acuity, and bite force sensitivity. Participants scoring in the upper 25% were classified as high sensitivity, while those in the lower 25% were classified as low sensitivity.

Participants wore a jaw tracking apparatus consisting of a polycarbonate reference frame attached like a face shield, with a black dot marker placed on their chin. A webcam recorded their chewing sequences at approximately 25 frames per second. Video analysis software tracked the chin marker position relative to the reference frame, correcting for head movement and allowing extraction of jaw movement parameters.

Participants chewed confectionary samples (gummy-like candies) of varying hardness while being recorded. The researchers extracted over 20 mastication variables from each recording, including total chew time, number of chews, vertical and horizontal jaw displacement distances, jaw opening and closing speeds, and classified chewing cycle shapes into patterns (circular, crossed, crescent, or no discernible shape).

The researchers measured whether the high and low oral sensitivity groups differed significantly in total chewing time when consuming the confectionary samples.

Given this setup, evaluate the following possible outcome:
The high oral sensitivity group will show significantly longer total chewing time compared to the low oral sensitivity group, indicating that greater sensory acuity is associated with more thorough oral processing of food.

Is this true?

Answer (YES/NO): NO